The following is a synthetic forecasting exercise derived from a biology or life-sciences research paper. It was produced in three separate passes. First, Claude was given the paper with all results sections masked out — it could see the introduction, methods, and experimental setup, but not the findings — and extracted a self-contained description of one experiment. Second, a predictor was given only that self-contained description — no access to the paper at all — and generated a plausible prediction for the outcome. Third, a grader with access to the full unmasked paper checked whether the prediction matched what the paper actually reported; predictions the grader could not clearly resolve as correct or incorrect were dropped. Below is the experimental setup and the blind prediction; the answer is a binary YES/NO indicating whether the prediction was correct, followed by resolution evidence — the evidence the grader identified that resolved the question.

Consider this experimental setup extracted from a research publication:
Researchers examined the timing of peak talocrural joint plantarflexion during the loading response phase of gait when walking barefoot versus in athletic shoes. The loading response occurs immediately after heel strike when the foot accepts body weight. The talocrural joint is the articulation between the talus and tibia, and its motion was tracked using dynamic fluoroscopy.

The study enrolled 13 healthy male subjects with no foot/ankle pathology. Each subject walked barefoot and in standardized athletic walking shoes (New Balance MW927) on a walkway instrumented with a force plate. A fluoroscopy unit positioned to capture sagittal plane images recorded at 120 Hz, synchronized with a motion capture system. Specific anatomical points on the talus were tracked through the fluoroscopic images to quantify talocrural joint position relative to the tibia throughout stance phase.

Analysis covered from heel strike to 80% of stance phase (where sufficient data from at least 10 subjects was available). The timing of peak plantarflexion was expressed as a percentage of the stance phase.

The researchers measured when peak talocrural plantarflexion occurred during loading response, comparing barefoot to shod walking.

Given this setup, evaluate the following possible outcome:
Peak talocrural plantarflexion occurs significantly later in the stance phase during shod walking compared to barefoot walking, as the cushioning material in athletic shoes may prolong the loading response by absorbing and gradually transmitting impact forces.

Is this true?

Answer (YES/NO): YES